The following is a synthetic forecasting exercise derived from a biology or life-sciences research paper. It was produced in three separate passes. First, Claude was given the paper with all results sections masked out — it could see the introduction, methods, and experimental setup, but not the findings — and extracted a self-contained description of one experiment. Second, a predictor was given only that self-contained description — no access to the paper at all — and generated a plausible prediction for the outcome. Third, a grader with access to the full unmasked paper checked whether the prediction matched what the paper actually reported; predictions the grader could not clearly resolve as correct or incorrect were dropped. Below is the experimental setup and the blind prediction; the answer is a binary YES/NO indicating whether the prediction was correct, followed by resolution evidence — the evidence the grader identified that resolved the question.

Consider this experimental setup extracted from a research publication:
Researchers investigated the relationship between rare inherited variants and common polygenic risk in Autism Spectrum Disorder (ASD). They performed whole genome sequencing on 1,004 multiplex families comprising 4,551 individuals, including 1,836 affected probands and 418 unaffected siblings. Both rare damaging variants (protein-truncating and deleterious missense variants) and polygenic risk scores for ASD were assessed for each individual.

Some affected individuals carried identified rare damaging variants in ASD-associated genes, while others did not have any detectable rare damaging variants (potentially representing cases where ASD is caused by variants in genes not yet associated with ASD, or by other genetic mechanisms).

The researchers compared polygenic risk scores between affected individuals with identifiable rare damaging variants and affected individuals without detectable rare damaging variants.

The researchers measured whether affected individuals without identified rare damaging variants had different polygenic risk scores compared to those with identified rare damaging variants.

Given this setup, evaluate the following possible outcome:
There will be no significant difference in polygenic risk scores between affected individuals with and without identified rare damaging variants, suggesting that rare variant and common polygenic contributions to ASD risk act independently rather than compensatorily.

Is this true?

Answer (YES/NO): NO